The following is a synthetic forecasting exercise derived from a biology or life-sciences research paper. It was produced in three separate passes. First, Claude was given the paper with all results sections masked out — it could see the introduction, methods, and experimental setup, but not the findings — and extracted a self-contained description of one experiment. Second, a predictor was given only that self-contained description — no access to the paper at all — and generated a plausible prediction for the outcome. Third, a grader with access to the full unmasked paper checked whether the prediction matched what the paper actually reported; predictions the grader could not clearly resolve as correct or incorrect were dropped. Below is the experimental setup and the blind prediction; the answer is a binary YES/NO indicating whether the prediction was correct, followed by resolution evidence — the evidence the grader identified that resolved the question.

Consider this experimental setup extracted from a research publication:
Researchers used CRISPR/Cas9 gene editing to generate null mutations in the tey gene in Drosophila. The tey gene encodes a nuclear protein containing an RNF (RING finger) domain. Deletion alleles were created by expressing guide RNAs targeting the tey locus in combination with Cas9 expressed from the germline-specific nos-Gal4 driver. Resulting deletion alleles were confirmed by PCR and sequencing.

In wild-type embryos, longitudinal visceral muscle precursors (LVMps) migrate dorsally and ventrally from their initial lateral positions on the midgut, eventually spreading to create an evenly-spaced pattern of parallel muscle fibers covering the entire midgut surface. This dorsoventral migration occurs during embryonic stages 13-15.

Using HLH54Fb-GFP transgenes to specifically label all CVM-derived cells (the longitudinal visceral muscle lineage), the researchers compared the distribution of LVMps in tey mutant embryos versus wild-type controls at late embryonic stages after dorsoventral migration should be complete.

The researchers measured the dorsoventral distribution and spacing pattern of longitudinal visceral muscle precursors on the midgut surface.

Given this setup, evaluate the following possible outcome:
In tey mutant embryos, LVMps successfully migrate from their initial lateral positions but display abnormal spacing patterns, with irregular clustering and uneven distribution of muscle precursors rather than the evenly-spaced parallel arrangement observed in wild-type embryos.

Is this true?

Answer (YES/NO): YES